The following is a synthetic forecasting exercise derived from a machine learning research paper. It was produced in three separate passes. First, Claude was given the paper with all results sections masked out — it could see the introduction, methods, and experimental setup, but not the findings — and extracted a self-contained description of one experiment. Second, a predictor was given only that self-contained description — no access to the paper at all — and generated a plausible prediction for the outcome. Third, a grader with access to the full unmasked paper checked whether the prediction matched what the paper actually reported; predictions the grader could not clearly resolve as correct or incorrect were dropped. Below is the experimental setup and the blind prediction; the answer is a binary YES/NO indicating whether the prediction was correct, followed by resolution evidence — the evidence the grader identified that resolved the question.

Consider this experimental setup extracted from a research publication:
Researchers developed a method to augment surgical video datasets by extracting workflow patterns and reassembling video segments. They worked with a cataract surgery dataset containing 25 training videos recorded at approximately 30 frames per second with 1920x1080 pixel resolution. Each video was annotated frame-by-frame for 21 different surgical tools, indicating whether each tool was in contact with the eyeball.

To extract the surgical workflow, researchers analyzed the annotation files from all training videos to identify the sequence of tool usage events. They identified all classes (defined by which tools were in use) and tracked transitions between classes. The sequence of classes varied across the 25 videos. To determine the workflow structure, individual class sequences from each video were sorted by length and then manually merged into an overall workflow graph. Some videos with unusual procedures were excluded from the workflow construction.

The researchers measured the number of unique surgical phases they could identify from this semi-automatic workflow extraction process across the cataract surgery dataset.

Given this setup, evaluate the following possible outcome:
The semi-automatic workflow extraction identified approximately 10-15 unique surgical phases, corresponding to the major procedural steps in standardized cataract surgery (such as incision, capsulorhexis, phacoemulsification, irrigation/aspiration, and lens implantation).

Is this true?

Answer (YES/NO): NO